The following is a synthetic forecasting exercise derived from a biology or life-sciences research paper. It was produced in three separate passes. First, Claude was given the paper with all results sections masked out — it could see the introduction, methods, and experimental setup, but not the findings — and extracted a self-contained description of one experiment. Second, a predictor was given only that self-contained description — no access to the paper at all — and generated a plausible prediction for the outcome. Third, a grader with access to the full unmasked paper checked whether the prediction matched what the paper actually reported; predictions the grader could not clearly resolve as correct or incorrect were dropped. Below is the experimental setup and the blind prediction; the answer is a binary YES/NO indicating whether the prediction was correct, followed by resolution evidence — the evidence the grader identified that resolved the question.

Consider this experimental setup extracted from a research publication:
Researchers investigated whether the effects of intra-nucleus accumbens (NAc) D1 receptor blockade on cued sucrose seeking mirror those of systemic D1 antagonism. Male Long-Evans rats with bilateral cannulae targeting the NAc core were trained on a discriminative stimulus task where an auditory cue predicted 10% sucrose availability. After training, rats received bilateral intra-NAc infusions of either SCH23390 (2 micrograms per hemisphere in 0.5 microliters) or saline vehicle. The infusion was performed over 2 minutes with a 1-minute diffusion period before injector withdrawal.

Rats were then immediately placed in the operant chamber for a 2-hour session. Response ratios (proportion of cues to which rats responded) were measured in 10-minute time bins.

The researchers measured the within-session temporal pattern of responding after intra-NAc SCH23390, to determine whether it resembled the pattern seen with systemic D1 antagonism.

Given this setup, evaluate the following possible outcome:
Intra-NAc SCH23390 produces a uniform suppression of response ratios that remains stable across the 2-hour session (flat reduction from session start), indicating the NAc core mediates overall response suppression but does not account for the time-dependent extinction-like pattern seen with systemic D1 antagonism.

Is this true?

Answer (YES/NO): NO